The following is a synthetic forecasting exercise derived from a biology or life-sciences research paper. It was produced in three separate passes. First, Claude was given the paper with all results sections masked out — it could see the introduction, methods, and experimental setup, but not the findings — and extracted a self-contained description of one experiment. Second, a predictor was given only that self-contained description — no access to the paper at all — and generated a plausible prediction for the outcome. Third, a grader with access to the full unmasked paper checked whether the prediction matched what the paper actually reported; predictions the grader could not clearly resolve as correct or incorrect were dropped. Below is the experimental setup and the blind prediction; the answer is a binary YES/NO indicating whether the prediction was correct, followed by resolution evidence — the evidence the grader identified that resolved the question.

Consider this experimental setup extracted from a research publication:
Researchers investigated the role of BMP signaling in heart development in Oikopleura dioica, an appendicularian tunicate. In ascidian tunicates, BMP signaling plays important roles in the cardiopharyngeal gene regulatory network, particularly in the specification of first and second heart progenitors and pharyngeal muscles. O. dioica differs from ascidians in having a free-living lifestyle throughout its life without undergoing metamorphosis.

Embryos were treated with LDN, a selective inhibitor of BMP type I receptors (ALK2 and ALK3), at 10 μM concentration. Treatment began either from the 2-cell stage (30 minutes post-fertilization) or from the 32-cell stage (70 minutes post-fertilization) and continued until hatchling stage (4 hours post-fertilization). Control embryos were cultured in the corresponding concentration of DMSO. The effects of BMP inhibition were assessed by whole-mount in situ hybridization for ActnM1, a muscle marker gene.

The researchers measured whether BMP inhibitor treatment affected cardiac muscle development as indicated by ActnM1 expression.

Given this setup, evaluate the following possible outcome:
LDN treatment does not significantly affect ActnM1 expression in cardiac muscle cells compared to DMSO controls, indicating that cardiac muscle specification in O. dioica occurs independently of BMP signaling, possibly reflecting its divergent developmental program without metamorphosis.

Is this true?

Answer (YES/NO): YES